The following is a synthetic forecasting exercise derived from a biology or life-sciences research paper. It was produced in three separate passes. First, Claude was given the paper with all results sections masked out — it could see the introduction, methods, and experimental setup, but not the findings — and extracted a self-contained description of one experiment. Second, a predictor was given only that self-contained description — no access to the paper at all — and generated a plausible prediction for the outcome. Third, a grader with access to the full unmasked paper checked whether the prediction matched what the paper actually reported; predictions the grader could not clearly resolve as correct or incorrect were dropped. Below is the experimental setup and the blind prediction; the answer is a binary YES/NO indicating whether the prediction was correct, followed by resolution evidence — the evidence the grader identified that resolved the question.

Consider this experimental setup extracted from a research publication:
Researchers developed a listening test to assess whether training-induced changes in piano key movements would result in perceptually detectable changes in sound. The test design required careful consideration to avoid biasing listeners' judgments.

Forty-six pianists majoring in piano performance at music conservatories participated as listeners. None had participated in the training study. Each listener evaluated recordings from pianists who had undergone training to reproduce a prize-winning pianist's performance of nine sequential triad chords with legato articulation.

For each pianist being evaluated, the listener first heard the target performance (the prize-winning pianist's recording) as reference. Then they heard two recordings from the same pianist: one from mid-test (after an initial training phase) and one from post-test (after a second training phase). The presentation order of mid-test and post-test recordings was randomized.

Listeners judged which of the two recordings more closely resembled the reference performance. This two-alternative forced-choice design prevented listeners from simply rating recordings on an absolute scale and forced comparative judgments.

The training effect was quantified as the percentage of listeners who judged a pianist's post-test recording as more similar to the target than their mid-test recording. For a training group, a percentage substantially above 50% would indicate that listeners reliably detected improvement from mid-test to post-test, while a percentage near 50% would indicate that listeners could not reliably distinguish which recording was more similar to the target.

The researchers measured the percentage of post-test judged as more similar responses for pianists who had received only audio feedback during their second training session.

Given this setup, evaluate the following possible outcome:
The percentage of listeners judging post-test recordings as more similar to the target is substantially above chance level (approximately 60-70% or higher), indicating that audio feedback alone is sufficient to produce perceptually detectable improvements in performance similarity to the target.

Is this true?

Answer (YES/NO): NO